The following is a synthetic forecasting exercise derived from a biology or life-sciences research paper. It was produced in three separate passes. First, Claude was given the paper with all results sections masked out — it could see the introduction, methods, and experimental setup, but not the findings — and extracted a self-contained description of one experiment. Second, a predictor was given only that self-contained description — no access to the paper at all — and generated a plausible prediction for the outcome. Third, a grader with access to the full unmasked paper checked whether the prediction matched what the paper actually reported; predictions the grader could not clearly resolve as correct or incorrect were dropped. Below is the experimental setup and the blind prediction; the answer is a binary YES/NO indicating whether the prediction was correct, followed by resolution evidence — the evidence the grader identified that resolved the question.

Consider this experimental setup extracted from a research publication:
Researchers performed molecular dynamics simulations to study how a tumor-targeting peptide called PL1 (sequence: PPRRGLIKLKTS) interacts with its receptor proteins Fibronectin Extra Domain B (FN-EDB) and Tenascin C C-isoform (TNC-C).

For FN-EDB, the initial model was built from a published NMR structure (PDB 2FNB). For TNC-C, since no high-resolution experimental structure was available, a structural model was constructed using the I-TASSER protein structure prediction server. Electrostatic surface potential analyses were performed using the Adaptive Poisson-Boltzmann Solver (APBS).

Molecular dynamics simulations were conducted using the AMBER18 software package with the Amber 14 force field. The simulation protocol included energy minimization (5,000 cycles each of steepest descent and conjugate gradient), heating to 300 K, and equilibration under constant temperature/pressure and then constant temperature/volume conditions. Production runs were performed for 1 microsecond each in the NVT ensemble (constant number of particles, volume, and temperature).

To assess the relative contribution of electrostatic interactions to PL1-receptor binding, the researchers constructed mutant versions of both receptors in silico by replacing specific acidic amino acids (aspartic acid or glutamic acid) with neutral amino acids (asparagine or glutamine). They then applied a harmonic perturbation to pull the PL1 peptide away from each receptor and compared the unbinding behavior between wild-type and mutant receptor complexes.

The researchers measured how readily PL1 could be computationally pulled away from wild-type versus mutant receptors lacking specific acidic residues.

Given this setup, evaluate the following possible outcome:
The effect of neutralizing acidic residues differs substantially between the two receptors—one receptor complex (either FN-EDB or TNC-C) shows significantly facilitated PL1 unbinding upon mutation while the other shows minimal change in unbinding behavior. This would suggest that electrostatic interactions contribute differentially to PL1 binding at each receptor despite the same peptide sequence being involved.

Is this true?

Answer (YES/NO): NO